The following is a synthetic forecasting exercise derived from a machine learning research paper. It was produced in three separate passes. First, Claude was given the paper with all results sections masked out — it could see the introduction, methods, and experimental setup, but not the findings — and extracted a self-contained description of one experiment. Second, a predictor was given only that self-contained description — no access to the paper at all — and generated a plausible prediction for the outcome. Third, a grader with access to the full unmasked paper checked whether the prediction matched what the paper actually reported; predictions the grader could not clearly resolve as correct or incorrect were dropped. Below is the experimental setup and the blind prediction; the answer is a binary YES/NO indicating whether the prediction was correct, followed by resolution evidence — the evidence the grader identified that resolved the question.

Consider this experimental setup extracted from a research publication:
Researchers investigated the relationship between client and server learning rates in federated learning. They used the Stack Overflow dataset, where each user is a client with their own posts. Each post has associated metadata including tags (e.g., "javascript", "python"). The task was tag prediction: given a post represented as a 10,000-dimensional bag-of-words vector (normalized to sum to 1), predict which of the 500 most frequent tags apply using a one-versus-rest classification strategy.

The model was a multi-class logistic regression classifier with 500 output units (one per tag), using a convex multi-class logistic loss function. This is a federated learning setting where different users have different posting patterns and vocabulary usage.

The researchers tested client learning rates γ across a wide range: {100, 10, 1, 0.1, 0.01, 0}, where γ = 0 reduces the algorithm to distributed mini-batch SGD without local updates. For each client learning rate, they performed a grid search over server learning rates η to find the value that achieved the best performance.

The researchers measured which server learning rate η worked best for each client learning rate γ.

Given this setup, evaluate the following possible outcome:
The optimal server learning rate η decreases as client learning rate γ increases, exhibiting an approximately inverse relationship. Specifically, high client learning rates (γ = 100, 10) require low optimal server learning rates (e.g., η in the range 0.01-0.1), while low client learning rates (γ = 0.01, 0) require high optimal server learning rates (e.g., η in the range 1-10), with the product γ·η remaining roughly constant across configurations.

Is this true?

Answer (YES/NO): NO